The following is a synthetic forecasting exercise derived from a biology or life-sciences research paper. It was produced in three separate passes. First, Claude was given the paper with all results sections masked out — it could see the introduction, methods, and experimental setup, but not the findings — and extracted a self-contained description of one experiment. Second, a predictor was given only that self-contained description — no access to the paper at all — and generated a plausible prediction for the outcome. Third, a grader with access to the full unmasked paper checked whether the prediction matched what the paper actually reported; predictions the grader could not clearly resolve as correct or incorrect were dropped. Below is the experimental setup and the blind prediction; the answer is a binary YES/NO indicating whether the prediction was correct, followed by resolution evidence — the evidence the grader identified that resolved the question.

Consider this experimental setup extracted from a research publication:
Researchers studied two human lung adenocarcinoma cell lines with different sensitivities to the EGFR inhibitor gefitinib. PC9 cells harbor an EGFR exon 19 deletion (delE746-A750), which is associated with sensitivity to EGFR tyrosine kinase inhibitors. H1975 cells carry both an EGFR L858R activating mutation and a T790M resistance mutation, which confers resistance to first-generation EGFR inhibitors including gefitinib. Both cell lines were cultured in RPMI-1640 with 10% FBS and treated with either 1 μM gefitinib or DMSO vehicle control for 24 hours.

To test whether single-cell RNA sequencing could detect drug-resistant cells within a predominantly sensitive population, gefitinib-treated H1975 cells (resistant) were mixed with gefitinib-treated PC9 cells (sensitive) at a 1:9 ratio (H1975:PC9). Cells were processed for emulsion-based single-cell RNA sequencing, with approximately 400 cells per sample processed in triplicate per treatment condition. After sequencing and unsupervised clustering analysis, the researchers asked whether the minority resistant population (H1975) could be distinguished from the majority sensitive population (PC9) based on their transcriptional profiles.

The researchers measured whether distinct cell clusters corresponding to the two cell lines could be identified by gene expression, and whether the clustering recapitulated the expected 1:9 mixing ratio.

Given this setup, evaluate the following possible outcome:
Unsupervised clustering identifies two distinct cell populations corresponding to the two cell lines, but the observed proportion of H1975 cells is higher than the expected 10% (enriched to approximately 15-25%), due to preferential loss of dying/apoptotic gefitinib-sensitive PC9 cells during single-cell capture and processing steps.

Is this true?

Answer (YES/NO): NO